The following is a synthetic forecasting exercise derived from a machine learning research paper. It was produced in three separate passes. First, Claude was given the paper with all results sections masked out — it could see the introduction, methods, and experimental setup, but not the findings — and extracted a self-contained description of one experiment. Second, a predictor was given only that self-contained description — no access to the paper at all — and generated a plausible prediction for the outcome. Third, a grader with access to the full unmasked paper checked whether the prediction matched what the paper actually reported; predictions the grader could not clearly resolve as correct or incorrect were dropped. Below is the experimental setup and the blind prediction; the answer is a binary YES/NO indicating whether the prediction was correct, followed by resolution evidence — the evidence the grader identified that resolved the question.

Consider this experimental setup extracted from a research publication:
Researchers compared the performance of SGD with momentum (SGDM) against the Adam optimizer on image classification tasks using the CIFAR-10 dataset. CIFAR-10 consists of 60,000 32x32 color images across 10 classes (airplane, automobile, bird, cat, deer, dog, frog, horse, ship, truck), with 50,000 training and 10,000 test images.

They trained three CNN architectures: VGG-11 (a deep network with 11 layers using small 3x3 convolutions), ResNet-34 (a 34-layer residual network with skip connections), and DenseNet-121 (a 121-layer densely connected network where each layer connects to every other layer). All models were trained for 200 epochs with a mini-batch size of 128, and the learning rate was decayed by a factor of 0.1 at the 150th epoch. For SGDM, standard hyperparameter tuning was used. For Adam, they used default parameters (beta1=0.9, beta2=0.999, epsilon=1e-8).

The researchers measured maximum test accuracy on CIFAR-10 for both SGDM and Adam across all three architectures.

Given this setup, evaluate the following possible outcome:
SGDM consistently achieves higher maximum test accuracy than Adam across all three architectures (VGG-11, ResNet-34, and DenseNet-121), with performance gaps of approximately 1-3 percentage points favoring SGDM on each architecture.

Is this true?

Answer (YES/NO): YES